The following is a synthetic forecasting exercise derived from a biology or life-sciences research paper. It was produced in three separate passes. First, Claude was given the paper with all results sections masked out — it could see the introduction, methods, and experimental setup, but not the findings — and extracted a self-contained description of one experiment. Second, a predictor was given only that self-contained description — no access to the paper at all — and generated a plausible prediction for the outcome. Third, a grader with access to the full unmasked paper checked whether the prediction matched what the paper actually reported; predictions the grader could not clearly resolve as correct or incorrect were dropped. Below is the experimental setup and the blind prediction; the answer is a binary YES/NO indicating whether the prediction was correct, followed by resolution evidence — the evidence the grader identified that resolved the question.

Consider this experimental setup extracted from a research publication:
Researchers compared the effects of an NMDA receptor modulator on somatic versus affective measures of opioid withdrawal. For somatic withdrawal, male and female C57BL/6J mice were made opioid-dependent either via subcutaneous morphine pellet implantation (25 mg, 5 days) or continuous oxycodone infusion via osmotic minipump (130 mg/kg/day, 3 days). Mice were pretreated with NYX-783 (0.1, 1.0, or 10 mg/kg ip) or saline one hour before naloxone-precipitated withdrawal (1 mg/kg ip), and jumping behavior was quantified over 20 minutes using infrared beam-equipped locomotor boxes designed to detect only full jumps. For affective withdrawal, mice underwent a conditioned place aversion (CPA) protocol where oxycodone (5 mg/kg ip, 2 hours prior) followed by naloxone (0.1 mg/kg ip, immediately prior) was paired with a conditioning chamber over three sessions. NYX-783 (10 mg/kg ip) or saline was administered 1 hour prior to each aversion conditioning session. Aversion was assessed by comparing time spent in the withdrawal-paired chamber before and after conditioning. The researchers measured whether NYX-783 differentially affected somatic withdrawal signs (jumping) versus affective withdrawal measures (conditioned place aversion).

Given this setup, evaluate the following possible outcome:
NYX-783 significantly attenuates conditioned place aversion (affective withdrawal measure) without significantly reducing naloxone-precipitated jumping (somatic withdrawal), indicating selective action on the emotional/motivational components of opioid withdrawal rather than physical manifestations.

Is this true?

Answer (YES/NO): YES